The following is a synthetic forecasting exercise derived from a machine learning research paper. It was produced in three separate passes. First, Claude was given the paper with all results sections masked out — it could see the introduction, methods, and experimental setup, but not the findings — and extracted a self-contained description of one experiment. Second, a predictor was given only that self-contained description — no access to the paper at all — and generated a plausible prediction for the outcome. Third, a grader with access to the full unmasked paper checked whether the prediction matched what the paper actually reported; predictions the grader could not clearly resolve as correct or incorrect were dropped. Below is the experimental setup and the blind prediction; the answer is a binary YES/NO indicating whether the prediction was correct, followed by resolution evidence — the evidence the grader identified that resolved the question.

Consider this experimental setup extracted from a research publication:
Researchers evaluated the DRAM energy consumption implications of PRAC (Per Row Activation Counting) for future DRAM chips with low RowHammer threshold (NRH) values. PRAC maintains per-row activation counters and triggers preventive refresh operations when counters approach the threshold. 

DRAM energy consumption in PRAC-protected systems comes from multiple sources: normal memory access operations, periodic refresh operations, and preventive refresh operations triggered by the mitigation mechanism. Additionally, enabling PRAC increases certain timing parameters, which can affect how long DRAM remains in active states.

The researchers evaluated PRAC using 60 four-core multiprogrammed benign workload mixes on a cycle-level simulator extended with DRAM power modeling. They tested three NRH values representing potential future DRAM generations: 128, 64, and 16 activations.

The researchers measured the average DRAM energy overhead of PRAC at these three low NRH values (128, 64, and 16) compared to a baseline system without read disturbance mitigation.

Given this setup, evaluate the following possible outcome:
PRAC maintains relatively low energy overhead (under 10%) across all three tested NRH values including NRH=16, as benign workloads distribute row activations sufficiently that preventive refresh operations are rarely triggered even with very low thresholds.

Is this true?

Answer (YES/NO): NO